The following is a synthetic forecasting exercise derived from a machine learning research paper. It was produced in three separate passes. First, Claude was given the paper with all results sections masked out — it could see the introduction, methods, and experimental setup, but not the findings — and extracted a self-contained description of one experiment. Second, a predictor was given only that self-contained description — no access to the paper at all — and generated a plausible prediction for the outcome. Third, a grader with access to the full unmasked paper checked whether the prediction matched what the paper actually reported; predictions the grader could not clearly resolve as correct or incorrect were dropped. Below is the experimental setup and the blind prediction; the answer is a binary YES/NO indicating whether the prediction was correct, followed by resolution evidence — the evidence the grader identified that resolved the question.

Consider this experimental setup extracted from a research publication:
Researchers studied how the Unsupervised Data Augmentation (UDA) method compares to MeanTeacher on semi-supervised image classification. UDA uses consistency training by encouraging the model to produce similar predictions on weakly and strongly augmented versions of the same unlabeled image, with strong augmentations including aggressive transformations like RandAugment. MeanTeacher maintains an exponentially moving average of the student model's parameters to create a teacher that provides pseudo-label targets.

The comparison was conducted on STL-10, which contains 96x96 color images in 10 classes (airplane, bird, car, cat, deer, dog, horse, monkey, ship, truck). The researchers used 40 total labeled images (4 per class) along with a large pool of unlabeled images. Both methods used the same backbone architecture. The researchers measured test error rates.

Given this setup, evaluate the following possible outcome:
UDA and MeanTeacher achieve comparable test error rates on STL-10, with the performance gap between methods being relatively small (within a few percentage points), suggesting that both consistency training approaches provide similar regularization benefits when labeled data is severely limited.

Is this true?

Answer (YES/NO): NO